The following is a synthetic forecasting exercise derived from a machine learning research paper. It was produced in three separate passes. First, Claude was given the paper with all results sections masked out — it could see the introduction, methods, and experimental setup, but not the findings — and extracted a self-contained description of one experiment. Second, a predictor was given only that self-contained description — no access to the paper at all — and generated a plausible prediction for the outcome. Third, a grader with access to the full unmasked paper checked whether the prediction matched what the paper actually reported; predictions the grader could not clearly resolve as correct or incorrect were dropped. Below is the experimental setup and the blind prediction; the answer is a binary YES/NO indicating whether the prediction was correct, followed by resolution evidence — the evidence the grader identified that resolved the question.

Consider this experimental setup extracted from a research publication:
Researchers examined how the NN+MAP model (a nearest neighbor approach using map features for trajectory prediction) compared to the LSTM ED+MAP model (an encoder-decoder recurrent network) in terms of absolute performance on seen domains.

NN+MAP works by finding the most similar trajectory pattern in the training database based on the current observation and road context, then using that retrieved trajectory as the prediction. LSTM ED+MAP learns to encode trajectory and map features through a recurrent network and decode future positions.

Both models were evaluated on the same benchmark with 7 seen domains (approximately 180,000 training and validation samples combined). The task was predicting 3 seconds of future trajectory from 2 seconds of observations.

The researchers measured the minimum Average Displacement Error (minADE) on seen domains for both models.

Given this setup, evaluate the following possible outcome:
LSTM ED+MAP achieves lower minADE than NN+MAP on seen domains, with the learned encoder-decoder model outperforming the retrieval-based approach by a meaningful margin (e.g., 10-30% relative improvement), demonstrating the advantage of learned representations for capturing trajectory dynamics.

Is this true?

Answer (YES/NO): NO